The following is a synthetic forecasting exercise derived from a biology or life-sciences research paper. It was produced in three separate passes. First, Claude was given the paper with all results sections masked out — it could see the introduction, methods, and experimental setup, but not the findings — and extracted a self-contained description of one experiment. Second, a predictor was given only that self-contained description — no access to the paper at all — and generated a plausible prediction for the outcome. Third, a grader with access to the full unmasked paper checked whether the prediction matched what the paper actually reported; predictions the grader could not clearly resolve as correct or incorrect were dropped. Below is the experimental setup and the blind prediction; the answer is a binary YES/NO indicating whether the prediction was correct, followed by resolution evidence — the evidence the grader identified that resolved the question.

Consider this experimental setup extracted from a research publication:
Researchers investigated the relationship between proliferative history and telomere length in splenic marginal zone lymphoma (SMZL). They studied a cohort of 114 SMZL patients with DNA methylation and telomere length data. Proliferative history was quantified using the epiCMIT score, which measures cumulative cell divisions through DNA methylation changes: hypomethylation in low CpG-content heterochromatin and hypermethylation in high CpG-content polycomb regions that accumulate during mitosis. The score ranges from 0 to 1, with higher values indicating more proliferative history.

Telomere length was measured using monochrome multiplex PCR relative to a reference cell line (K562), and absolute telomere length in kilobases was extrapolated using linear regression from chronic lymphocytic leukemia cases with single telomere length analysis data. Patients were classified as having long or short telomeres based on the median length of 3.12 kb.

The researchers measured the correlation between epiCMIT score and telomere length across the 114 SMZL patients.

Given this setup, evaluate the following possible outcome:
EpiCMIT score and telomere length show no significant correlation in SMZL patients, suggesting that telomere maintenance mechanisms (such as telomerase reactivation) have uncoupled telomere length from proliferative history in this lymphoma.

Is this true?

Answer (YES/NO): NO